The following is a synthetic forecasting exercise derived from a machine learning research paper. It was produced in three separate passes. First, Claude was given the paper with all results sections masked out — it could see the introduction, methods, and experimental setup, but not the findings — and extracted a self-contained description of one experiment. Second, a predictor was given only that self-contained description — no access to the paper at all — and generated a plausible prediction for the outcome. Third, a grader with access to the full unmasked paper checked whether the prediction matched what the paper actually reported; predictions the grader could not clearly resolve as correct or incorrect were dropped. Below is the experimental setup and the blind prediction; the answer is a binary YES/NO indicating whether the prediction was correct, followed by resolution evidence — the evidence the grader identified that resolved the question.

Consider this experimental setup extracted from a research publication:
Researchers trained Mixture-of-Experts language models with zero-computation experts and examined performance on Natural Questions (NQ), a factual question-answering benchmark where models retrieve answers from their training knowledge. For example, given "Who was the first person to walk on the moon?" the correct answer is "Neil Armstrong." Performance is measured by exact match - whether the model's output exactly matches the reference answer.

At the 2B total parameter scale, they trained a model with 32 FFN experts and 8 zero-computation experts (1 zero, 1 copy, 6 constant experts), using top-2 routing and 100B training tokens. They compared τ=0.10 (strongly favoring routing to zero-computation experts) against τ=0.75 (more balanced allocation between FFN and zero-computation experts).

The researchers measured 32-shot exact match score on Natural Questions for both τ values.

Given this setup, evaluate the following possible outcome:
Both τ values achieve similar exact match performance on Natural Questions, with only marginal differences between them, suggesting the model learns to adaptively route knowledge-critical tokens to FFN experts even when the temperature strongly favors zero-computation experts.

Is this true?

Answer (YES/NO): NO